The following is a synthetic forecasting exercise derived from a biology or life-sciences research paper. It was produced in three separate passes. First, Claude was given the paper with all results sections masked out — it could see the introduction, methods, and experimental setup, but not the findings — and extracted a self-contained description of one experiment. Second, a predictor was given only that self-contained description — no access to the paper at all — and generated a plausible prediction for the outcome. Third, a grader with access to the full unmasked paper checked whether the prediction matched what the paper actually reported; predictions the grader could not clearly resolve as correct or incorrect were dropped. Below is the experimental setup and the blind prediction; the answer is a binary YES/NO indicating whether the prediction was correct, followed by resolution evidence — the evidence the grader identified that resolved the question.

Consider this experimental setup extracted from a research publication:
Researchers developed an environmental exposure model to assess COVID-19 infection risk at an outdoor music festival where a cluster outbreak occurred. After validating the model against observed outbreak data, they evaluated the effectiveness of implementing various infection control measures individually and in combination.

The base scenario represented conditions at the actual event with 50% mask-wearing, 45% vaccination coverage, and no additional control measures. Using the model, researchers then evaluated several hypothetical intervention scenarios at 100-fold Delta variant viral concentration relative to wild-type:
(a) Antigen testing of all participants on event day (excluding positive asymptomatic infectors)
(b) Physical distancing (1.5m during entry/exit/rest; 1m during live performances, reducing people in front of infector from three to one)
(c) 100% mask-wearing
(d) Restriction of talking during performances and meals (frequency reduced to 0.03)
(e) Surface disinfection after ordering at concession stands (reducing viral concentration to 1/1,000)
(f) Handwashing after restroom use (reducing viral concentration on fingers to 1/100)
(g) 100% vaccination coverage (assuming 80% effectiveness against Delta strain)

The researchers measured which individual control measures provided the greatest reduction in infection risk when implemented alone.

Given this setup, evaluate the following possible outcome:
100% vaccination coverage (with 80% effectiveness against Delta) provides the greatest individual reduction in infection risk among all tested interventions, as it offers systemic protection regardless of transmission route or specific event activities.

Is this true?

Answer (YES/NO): YES